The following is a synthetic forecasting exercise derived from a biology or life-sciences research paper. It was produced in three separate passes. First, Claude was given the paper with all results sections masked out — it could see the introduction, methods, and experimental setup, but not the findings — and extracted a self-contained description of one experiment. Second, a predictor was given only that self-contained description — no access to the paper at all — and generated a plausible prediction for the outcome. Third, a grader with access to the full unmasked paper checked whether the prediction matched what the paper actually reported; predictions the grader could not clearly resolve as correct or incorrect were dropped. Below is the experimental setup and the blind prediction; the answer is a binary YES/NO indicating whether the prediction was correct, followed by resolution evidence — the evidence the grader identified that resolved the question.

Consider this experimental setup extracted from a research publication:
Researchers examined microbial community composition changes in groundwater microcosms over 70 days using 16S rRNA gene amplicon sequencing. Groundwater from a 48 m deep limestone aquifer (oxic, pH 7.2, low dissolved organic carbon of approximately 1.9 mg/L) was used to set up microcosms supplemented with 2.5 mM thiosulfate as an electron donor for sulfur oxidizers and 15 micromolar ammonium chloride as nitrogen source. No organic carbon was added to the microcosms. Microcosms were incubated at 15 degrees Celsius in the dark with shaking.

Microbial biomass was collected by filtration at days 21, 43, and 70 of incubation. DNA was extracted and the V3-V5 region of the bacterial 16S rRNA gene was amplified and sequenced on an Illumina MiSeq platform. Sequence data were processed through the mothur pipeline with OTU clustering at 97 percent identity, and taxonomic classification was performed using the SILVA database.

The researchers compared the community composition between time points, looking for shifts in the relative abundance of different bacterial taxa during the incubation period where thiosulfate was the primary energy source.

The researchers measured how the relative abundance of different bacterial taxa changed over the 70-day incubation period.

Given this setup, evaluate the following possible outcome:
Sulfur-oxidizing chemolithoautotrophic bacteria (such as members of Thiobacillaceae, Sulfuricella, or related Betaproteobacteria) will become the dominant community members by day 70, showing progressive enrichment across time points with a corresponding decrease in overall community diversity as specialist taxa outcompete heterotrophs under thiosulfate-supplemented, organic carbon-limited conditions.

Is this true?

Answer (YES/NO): NO